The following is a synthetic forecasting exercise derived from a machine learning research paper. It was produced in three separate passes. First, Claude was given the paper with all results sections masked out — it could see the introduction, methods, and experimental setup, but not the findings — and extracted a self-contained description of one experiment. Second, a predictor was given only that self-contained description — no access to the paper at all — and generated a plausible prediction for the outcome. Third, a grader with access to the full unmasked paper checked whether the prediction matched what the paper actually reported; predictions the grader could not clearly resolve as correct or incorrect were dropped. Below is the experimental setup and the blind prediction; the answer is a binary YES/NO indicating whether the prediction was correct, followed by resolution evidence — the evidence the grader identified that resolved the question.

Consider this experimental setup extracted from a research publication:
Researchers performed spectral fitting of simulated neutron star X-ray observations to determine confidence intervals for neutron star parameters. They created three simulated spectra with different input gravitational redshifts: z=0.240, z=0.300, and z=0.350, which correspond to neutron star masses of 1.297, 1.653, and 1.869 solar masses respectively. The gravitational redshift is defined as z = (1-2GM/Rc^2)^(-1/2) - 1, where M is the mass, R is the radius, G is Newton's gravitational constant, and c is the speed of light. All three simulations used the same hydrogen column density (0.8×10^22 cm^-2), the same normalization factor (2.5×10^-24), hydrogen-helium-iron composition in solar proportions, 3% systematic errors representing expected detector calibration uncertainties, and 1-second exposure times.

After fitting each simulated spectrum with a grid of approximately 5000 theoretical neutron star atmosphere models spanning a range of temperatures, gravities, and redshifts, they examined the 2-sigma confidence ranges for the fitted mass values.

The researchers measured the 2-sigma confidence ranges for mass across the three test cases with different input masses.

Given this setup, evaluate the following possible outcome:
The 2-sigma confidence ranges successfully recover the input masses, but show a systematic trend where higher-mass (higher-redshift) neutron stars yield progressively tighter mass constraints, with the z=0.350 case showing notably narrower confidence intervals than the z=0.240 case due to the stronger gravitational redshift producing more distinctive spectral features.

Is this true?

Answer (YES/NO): NO